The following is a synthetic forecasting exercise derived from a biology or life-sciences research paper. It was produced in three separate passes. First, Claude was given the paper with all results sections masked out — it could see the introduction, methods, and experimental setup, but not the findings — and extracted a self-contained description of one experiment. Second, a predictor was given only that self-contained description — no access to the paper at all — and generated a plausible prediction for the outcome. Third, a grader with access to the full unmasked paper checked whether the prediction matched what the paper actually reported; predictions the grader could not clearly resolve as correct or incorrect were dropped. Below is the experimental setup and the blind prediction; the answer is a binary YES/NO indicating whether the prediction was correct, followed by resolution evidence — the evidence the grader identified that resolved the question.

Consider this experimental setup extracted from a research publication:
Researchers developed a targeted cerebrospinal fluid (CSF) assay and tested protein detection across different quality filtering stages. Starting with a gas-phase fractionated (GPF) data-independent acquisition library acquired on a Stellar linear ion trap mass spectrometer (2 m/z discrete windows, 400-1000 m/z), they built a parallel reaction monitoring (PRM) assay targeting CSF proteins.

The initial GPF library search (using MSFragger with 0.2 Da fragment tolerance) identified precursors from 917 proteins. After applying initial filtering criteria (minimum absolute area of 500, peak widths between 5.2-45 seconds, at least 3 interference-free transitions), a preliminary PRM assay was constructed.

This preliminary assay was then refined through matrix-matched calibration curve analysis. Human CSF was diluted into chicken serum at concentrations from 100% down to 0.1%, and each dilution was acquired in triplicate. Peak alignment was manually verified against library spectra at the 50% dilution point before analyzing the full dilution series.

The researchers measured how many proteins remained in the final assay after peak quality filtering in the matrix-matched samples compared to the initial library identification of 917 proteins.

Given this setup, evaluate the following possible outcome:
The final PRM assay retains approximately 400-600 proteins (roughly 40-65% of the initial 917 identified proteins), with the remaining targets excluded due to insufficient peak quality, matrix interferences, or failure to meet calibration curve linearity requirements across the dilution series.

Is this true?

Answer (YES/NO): NO